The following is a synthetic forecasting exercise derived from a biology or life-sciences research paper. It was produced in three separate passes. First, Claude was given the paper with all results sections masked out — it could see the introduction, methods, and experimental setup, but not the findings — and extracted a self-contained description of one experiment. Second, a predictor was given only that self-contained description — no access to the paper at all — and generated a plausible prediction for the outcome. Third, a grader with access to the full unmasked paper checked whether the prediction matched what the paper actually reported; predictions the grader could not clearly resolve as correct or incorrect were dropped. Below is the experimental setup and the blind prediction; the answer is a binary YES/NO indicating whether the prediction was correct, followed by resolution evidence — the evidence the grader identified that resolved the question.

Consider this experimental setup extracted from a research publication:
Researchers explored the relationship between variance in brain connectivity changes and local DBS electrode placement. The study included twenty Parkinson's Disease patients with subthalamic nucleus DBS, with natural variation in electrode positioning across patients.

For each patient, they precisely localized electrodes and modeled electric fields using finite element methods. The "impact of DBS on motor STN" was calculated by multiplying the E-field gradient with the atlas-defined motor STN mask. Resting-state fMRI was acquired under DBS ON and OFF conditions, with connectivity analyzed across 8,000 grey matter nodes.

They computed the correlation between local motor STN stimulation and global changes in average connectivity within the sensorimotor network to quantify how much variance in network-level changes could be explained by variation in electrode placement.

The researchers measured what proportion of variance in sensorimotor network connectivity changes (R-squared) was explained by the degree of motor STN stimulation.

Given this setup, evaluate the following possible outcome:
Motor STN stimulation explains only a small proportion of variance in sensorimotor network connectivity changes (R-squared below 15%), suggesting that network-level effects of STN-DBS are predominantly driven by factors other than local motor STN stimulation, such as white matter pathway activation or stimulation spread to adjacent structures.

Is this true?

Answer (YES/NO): NO